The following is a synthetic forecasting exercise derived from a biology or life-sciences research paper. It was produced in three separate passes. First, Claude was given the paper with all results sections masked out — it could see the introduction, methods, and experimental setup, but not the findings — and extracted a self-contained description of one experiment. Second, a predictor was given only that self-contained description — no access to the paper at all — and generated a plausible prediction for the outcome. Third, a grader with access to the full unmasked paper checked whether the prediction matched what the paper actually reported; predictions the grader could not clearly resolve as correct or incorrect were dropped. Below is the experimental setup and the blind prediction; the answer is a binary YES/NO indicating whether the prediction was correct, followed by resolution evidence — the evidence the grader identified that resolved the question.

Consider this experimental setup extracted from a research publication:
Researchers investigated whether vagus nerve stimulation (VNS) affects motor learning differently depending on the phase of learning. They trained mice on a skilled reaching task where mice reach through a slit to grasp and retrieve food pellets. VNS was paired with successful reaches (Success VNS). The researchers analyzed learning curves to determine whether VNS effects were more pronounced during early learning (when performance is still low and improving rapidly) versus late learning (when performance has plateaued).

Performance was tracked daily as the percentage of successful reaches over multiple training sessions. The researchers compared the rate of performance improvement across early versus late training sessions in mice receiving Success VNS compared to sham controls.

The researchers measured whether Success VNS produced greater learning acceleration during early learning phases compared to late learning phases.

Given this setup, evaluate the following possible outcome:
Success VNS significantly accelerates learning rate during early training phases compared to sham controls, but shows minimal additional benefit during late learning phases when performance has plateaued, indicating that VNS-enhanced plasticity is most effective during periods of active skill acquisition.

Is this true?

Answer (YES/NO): NO